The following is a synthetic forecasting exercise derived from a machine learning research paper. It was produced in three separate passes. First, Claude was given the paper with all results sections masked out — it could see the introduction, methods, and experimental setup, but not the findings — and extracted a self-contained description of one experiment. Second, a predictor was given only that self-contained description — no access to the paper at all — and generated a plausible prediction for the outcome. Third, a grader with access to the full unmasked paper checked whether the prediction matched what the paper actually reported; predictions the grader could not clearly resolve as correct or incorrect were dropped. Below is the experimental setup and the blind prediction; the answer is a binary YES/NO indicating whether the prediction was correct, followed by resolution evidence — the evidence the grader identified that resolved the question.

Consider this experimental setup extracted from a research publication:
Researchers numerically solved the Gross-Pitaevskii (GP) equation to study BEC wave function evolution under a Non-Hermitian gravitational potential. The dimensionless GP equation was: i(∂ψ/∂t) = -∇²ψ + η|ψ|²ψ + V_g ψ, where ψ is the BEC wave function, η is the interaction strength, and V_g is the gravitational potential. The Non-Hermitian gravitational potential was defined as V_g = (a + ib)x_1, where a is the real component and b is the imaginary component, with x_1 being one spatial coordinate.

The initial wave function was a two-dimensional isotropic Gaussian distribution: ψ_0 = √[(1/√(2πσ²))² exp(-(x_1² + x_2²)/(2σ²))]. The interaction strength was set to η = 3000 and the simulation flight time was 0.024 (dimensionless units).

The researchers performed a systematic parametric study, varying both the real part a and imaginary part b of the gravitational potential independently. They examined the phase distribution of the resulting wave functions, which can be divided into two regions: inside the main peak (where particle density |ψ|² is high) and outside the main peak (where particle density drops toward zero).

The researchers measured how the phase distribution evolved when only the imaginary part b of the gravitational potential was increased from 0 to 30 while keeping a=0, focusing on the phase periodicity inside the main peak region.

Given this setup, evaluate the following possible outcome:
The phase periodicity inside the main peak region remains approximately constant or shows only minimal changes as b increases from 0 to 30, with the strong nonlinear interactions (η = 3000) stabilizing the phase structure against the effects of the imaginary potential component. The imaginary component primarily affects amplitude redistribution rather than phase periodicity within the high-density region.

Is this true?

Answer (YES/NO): NO